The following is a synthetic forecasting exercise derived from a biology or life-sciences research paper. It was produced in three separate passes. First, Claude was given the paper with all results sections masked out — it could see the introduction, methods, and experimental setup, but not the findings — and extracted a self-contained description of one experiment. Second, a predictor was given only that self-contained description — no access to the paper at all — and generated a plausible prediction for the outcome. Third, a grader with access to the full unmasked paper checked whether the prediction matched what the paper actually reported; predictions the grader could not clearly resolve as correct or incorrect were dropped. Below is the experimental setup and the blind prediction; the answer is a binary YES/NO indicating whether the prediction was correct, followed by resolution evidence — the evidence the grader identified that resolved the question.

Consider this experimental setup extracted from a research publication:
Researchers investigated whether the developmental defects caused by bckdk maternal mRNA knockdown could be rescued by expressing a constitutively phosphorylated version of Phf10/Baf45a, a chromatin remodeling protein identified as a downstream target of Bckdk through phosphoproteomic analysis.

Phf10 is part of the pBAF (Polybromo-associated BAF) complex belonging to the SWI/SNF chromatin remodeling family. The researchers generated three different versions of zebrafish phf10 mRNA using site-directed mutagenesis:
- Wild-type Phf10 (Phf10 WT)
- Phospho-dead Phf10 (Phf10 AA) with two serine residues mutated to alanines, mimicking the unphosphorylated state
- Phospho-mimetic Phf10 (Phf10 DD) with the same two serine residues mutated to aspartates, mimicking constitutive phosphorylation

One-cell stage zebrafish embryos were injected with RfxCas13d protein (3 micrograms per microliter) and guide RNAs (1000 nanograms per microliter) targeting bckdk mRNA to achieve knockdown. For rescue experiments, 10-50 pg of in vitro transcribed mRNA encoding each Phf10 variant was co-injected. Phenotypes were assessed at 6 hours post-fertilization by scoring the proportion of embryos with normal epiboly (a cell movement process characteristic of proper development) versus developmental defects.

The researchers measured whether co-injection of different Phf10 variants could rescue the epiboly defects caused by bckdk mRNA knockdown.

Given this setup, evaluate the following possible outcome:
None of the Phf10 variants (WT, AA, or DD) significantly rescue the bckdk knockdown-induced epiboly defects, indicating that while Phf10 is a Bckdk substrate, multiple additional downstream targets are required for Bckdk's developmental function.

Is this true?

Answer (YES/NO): NO